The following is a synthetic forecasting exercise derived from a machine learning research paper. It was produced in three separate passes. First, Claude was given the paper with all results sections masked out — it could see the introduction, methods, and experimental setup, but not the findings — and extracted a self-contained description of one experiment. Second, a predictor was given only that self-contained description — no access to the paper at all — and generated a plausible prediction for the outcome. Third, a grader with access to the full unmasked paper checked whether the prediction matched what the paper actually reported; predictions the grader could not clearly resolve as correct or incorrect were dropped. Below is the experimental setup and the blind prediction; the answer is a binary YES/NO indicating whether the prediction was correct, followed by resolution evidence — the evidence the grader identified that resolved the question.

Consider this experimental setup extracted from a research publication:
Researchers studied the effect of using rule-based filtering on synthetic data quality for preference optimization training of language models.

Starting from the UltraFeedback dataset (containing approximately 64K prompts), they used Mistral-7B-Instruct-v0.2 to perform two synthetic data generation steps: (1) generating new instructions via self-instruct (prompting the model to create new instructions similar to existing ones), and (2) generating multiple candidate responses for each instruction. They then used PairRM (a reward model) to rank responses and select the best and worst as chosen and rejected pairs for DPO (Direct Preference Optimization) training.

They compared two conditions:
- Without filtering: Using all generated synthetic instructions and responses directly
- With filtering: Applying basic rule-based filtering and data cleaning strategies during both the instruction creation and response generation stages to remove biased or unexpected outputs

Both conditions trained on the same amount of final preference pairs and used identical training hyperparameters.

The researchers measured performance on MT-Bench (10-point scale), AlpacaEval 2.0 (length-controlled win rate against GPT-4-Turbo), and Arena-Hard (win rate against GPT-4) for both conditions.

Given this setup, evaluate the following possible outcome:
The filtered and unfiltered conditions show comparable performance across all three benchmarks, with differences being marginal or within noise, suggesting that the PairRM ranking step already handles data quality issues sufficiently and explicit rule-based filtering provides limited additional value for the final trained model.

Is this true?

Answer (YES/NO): NO